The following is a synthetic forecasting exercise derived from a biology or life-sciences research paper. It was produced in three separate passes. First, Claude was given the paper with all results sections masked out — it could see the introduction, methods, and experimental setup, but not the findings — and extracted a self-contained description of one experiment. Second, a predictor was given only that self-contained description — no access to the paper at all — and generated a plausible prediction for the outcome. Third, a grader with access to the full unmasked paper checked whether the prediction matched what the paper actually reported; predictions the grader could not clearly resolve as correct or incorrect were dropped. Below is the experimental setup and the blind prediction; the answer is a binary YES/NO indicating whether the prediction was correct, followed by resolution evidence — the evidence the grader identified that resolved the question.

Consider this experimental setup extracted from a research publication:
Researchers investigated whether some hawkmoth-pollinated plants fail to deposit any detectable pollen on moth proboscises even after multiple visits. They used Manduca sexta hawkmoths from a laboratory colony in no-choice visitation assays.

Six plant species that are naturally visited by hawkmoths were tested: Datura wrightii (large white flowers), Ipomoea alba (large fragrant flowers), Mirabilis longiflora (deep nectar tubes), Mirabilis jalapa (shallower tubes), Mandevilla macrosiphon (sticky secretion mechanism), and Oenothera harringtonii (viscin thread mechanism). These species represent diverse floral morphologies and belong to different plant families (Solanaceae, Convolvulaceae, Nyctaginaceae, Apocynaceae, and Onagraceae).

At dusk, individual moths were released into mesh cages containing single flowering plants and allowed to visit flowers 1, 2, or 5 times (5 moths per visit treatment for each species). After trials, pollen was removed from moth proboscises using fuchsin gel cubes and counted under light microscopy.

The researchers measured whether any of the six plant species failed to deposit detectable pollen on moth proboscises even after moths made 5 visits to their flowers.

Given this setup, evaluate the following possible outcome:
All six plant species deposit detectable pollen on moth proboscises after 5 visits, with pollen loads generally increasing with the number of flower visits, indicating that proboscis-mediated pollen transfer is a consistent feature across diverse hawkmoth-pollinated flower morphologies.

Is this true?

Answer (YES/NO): NO